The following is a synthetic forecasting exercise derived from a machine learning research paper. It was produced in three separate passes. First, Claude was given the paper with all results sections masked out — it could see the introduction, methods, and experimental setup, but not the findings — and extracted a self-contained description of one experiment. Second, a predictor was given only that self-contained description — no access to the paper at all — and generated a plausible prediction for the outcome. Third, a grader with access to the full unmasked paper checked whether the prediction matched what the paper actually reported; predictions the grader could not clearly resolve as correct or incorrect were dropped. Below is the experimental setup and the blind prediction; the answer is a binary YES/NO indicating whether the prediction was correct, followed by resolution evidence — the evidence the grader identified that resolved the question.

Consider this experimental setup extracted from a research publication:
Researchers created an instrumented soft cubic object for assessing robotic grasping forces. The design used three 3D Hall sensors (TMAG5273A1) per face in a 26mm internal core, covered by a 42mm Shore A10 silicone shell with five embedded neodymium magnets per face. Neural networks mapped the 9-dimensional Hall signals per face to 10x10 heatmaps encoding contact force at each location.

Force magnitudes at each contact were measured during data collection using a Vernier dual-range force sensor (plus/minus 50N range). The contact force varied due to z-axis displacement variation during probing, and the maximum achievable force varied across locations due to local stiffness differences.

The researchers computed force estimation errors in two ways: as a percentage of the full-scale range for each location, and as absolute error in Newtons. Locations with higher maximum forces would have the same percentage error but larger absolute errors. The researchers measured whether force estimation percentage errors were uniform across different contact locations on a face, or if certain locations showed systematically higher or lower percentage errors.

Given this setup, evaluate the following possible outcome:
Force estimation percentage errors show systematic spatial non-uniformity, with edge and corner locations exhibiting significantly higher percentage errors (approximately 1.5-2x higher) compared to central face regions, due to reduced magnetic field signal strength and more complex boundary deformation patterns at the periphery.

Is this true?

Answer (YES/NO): NO